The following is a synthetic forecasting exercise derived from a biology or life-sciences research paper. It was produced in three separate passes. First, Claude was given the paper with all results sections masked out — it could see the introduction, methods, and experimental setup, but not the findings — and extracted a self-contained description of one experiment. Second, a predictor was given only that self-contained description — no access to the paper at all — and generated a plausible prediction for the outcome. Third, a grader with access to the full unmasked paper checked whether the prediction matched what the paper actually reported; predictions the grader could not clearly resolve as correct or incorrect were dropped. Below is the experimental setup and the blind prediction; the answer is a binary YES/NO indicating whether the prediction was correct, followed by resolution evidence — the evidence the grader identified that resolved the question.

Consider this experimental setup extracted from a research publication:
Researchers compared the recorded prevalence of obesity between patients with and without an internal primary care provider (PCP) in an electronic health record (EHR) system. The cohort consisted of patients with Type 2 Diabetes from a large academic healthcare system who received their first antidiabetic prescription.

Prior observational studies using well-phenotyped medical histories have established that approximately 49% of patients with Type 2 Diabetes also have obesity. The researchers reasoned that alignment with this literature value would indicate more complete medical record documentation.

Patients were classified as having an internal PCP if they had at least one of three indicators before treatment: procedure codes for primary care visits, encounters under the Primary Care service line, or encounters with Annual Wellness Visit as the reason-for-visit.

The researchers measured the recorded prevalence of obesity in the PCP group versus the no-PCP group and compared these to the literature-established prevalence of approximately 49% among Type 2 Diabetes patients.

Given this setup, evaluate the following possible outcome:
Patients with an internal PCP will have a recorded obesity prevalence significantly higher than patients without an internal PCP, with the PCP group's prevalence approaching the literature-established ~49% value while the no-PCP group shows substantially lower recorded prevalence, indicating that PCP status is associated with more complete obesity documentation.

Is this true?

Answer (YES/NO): YES